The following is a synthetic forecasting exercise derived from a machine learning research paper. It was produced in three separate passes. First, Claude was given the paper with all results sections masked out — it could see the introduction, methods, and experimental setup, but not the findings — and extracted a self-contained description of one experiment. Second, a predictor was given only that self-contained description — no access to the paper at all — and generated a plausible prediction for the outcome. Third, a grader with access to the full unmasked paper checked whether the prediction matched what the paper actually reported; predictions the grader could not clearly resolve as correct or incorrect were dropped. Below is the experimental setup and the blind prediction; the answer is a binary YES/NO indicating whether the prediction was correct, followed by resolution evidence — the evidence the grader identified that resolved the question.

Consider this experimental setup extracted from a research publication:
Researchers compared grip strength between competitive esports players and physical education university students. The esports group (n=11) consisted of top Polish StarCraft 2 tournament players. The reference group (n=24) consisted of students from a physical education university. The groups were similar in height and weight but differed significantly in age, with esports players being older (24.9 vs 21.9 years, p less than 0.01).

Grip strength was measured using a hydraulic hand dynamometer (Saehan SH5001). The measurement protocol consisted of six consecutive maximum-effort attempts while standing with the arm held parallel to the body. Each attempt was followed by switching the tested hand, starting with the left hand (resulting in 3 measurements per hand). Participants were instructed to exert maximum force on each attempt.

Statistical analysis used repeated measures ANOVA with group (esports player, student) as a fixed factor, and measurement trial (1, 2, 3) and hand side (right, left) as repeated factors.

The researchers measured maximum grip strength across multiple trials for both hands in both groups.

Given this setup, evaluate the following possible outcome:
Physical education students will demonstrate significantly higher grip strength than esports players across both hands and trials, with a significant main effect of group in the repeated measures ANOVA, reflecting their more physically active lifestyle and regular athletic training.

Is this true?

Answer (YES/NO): YES